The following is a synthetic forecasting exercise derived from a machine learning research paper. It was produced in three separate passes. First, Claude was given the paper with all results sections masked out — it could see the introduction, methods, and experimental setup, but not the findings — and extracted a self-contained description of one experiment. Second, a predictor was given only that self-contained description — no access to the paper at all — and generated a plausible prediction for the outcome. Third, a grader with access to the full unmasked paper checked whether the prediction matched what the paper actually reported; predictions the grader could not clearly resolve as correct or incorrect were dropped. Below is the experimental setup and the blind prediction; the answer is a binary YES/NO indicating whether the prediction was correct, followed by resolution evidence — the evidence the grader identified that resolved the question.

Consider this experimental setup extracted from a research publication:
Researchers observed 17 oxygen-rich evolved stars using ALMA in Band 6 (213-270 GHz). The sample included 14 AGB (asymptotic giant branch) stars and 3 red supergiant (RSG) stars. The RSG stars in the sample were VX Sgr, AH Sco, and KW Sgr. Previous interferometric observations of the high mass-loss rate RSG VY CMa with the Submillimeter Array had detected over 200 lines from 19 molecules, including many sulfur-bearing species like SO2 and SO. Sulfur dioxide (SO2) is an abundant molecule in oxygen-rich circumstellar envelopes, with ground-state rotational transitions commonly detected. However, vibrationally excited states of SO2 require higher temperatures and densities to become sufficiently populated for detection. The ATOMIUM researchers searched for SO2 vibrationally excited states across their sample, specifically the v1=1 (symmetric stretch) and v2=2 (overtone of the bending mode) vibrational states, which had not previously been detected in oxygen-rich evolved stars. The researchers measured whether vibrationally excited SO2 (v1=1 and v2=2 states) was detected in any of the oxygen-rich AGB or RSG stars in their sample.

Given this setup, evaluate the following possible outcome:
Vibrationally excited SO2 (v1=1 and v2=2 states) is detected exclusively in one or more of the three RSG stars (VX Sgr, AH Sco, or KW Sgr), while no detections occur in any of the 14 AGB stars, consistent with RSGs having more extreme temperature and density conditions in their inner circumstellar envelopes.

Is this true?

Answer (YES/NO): YES